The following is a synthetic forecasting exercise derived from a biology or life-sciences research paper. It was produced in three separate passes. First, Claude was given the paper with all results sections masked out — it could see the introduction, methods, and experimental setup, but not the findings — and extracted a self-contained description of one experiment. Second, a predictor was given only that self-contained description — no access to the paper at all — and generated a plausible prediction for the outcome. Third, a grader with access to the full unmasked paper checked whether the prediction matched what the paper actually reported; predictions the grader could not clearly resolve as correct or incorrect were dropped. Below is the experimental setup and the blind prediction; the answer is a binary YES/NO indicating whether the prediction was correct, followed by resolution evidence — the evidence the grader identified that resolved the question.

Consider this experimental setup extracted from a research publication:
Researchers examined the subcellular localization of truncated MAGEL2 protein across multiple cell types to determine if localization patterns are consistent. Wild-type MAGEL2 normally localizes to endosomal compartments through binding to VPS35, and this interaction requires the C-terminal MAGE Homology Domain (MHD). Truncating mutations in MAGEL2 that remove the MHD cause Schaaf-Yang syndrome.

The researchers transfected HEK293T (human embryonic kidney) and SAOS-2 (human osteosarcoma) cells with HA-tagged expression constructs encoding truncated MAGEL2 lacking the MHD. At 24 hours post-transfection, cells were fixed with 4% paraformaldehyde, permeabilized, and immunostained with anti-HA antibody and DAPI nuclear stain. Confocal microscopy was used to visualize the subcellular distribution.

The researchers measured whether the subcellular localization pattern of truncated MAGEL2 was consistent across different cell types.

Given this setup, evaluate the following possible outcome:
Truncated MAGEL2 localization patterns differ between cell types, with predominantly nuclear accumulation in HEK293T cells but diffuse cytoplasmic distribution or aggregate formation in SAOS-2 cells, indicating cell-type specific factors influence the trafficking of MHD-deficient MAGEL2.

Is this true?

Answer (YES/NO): NO